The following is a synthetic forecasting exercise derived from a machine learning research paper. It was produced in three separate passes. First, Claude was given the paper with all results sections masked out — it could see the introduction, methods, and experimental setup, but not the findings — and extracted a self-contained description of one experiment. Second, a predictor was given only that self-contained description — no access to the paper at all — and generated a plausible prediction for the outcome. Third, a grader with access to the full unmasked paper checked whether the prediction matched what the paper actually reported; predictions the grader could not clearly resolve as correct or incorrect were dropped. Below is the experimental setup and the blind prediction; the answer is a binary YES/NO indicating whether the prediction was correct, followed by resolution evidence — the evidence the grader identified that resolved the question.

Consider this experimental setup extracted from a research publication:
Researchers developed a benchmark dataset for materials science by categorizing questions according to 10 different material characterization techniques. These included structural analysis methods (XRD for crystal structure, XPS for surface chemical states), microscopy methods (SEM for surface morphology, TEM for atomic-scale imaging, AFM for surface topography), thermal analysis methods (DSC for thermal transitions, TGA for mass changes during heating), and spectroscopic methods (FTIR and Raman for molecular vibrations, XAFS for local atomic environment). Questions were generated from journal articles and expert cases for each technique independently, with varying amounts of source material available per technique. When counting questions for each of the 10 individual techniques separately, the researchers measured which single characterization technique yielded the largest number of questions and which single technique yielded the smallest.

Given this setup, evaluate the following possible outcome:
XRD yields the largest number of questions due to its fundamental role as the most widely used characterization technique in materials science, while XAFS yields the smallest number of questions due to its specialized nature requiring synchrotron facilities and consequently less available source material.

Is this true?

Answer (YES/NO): NO